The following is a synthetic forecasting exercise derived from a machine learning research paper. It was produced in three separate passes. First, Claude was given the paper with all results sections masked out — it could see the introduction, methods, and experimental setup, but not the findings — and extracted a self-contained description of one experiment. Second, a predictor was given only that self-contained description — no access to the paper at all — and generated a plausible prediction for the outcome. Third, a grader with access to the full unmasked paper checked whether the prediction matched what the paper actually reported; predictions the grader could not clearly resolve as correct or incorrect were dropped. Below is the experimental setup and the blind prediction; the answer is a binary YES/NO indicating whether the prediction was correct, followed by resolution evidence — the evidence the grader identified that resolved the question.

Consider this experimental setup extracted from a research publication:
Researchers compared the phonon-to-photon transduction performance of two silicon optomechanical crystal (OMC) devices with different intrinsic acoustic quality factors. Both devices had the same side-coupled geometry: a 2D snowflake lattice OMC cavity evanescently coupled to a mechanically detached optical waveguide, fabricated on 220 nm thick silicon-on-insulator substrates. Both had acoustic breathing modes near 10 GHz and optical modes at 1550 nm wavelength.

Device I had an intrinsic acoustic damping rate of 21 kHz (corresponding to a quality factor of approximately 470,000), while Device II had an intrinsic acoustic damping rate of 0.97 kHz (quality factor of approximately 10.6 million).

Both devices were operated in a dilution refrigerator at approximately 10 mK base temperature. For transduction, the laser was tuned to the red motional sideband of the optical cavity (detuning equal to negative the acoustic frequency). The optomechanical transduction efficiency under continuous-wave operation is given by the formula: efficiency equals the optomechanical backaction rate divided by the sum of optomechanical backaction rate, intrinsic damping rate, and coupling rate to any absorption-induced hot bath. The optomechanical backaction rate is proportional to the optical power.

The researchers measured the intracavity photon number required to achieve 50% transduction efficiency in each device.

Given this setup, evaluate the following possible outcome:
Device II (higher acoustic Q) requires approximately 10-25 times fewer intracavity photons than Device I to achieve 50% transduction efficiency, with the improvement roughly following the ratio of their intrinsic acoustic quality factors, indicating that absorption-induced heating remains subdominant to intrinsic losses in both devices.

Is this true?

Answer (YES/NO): NO